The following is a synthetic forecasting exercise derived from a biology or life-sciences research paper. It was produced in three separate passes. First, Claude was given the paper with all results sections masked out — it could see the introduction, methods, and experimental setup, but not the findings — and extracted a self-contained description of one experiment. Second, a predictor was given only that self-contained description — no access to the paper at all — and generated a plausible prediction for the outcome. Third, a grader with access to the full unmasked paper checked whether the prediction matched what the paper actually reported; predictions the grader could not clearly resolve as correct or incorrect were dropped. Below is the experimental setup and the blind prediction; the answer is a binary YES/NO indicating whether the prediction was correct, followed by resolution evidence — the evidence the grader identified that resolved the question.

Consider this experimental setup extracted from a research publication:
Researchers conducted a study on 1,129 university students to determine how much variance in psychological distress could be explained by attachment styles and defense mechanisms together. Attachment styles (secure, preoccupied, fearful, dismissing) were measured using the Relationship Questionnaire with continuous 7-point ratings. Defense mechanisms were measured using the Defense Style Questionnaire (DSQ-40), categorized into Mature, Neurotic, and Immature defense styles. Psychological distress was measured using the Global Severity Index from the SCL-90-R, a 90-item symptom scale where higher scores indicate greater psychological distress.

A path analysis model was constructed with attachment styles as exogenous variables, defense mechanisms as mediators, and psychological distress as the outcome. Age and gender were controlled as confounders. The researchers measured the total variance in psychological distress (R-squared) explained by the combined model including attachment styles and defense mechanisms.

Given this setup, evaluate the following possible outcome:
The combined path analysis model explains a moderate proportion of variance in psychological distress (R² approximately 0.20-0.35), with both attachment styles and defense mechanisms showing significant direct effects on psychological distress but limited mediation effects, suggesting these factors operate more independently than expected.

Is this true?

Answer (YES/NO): NO